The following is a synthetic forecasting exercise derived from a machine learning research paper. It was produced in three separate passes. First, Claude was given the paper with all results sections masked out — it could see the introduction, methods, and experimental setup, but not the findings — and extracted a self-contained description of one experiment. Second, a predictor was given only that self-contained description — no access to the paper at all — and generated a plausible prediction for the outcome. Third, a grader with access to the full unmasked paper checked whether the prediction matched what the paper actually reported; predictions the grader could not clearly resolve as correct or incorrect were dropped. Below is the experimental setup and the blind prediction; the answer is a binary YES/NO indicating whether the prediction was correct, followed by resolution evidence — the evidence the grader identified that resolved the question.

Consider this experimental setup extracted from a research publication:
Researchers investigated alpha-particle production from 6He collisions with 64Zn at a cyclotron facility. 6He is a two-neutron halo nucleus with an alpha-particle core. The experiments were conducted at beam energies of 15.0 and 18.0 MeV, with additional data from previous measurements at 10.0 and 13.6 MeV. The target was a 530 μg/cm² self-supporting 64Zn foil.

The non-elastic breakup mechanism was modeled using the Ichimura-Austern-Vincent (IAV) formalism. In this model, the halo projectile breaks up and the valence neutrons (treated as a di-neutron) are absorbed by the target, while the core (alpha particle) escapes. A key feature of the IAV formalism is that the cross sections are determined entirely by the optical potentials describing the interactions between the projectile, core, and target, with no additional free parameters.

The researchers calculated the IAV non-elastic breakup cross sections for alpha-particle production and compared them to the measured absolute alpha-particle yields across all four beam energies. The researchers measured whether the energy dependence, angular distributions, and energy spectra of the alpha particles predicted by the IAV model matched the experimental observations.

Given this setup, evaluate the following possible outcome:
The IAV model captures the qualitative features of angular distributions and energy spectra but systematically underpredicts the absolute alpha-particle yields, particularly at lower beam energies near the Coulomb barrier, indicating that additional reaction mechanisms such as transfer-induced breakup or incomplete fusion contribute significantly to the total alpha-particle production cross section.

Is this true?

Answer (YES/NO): NO